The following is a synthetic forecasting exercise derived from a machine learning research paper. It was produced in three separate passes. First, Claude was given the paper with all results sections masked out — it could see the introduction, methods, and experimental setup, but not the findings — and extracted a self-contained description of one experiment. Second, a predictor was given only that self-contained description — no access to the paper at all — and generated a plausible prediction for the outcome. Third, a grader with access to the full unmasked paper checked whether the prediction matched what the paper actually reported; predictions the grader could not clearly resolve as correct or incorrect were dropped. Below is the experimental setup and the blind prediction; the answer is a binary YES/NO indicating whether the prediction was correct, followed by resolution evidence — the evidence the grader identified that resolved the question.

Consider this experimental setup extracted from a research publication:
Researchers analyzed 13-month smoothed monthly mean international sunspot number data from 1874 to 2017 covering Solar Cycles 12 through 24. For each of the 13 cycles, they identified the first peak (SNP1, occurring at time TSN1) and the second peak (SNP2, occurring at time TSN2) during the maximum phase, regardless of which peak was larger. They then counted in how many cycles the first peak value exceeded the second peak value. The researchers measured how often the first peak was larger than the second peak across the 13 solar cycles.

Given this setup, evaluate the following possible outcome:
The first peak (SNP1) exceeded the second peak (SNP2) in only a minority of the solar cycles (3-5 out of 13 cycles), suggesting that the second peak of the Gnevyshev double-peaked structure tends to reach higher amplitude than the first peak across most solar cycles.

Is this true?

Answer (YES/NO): NO